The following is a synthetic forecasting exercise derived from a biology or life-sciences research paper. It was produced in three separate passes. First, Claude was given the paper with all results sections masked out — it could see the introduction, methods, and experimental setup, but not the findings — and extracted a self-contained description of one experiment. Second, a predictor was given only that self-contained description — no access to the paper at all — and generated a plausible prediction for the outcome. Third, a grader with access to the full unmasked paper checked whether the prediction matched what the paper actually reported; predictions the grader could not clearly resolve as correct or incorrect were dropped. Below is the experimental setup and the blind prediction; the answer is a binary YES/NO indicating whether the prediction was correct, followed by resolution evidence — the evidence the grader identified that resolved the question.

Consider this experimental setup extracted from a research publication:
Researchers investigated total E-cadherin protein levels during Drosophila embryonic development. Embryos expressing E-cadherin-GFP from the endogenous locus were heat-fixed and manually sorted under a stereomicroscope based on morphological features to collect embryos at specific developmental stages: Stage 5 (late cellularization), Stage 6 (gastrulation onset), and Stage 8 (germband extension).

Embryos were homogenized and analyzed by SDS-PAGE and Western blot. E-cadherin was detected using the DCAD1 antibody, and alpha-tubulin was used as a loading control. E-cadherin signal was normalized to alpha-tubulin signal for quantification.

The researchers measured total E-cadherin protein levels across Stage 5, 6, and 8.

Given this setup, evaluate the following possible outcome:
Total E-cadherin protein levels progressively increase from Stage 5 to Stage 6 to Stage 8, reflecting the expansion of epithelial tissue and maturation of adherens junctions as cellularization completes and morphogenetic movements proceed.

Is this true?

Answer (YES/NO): YES